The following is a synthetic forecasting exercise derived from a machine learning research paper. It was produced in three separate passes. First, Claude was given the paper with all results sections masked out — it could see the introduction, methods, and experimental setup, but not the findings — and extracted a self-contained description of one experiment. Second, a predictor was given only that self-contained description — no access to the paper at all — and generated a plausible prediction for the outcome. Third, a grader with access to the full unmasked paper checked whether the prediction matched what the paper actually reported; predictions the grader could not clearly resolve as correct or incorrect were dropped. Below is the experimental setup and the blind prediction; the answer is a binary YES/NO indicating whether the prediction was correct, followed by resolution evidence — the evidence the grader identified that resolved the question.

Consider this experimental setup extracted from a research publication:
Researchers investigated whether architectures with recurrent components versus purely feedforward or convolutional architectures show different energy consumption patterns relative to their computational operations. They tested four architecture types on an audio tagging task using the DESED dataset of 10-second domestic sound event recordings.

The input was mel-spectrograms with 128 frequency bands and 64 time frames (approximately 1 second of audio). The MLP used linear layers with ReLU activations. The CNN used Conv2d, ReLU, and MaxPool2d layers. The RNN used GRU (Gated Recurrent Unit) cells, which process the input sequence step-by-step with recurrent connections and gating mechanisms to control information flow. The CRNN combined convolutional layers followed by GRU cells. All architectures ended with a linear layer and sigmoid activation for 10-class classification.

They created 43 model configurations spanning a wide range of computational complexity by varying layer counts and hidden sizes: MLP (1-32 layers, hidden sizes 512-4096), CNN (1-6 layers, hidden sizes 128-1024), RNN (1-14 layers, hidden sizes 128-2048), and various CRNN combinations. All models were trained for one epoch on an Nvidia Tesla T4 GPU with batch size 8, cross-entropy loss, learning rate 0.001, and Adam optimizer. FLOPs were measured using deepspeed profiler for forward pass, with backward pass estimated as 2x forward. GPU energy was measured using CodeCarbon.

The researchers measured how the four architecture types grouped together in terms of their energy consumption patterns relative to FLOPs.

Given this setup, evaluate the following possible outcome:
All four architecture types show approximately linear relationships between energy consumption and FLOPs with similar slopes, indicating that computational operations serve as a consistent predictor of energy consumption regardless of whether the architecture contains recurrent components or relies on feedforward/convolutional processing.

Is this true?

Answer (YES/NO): NO